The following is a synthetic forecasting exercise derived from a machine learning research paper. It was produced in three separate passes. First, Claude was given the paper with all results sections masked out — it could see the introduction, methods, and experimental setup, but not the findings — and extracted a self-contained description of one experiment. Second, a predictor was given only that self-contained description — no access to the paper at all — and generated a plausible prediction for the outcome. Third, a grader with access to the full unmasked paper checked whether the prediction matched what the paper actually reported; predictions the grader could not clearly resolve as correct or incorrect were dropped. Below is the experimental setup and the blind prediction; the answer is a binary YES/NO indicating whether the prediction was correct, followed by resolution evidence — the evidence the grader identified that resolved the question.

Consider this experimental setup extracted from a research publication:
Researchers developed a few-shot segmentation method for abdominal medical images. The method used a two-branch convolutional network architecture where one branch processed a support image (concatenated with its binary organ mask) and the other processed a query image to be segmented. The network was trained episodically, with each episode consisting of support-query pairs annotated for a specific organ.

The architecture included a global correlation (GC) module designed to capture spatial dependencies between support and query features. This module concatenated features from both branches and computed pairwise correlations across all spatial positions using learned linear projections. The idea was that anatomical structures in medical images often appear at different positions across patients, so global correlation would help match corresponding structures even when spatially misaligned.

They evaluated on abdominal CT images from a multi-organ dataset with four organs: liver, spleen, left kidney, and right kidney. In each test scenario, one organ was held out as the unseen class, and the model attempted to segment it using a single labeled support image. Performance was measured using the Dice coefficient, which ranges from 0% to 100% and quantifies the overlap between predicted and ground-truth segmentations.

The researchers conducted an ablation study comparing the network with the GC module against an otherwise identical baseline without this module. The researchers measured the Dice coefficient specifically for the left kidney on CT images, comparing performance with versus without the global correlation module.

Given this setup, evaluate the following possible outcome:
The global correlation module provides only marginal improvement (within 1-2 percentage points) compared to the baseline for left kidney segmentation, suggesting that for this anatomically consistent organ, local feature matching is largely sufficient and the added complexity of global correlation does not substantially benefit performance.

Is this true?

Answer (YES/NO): NO